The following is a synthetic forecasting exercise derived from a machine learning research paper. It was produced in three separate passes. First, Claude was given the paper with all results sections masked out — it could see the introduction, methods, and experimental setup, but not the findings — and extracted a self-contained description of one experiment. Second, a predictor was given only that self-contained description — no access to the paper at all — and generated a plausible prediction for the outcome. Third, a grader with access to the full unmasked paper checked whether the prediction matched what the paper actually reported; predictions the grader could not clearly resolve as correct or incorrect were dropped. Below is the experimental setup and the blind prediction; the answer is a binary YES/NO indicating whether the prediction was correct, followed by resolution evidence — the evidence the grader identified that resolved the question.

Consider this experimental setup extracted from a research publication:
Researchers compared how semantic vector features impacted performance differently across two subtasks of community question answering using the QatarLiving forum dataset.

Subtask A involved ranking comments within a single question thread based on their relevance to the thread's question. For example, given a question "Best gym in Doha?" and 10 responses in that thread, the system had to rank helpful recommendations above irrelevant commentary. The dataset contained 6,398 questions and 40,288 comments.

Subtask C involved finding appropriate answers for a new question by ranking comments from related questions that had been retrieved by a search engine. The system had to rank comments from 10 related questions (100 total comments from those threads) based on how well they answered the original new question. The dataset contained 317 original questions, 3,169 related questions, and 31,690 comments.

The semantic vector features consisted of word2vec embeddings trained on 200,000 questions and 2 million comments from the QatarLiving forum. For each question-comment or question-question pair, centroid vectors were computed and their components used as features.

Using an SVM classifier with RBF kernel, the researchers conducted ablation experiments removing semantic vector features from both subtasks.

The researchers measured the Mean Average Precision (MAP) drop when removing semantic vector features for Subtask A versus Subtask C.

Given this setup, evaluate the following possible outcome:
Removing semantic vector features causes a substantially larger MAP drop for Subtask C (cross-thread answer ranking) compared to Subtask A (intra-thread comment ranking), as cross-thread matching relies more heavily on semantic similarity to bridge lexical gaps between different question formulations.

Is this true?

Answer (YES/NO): NO